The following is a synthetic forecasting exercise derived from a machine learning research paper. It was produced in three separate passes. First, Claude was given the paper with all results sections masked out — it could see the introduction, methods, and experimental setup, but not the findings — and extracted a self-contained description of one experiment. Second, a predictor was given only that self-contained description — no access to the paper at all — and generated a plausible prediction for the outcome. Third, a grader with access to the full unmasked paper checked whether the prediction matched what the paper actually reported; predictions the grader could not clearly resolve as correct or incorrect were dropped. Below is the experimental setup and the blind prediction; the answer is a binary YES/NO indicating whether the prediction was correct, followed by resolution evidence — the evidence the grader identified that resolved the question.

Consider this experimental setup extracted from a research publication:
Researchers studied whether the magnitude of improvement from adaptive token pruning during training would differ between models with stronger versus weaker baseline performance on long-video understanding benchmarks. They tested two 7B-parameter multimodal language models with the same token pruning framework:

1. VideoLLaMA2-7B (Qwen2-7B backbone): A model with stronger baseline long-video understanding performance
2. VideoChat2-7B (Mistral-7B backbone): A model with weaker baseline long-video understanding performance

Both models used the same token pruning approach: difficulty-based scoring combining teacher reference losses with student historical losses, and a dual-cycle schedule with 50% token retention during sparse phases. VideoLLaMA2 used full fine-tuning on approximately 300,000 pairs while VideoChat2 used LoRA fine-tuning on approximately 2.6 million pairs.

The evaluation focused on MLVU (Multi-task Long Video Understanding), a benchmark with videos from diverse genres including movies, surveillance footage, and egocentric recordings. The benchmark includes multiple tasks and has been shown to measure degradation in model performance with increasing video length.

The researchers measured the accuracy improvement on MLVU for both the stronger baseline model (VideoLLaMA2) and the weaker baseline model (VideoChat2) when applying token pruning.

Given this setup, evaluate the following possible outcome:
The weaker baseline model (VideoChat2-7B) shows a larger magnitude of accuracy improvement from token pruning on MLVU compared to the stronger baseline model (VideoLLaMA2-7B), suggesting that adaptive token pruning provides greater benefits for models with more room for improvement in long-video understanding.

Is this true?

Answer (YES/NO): YES